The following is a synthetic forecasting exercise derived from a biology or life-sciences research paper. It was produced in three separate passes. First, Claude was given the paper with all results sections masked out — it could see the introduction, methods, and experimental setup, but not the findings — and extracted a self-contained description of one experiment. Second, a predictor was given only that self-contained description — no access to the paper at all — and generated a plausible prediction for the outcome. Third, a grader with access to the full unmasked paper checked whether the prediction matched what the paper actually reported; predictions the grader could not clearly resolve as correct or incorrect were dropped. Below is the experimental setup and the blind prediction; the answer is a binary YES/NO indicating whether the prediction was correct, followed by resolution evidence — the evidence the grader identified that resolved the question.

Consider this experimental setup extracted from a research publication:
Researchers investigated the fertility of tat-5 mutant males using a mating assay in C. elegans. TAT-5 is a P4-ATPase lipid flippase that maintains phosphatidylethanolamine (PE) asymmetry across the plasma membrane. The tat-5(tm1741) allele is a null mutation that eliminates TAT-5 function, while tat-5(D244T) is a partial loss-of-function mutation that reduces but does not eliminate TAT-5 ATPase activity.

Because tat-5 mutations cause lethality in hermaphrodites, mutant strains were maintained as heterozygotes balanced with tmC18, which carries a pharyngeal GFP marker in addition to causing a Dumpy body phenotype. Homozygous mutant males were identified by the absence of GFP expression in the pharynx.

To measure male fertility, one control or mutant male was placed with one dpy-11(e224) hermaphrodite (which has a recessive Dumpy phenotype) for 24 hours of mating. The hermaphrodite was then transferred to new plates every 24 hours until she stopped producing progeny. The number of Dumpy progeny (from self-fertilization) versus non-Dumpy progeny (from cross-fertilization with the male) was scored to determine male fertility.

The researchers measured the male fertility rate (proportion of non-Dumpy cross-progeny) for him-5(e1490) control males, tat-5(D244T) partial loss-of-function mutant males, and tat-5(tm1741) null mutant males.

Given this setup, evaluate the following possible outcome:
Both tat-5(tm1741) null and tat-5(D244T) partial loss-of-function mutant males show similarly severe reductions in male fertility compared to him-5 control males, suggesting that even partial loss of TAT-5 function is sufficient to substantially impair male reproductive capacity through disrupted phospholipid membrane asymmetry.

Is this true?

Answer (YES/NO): NO